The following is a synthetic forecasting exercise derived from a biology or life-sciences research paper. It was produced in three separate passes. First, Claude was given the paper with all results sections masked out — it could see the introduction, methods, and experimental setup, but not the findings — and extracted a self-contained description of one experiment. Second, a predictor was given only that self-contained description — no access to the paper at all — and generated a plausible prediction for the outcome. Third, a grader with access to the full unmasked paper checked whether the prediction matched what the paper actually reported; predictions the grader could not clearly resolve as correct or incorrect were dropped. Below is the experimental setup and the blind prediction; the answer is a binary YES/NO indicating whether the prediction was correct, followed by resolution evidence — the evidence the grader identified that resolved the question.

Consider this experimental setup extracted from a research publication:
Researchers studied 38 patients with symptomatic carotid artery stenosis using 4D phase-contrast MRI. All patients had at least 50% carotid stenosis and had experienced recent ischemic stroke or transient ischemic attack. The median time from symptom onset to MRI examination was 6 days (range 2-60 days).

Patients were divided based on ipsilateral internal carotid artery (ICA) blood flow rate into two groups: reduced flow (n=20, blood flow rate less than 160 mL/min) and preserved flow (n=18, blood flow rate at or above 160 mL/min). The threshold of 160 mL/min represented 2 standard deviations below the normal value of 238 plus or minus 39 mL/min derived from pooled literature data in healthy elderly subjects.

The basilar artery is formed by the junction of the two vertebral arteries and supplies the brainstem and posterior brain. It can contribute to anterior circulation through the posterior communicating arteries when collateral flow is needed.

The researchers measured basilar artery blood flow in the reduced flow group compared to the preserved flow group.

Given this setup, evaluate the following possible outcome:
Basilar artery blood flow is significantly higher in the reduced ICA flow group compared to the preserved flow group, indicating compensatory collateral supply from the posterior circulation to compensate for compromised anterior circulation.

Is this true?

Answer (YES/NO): NO